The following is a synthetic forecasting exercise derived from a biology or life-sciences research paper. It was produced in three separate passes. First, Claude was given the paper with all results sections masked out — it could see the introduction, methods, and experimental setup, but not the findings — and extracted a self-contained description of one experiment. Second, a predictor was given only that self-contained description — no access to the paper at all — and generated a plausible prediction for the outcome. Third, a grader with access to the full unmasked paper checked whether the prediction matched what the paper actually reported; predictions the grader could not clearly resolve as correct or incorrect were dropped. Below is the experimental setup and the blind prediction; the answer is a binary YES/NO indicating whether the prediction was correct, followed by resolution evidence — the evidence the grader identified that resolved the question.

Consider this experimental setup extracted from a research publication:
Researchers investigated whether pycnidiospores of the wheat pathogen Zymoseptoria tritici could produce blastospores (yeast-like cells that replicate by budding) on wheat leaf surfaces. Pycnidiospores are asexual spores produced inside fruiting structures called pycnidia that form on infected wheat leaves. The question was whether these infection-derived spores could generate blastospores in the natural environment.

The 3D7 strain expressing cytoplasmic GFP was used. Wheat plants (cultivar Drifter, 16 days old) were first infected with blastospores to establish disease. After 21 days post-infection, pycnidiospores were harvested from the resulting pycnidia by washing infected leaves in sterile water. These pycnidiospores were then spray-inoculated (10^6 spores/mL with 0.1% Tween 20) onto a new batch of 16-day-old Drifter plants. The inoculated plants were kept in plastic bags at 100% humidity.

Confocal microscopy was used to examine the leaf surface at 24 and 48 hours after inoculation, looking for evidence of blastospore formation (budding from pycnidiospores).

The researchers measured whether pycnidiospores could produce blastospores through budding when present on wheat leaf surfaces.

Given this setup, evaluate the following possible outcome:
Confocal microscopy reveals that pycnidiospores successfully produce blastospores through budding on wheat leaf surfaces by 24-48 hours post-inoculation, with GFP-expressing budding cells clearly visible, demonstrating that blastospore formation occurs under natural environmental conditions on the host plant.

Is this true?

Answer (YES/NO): YES